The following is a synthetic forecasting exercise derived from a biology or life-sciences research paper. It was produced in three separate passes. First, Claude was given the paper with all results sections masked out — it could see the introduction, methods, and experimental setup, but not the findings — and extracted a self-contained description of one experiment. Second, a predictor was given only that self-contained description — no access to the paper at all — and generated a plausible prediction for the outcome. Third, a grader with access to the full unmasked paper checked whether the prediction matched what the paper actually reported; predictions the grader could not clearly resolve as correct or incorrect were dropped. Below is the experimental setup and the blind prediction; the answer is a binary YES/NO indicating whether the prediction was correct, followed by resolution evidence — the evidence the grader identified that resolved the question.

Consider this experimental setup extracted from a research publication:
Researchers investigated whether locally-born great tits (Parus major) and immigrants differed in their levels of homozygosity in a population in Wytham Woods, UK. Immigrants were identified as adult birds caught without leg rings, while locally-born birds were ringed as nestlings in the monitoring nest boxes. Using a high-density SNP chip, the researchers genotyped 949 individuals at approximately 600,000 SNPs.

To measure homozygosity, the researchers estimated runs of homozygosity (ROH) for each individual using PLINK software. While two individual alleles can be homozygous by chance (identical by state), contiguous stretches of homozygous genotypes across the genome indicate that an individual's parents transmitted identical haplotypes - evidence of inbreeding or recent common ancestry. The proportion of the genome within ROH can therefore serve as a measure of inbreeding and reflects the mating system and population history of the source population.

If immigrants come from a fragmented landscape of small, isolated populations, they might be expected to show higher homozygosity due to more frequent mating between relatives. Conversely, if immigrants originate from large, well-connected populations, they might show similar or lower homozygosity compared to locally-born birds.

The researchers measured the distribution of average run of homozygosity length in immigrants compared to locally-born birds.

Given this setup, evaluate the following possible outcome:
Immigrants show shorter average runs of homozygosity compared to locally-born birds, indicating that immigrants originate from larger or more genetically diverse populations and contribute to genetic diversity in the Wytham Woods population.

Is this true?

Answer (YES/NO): NO